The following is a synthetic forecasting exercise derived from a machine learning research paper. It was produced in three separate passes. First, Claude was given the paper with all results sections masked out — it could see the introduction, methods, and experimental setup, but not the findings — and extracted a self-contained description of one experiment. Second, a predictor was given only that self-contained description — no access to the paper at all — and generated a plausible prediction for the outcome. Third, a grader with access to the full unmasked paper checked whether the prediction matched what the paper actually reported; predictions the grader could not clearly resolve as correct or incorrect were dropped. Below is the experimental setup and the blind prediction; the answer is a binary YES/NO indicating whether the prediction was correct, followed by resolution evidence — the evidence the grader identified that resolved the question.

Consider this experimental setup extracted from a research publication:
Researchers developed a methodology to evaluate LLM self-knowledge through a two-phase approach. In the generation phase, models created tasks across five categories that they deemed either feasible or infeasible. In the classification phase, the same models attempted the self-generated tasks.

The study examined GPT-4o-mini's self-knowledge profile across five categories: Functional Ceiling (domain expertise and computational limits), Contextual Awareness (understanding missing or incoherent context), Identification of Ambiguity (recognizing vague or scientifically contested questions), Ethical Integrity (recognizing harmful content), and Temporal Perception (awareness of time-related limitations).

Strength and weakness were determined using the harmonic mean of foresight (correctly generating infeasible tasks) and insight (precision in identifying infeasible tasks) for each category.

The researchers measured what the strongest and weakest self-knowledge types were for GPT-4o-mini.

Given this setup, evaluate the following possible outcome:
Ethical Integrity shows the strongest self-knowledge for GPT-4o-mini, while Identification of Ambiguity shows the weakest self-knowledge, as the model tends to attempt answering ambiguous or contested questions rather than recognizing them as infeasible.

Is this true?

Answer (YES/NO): NO